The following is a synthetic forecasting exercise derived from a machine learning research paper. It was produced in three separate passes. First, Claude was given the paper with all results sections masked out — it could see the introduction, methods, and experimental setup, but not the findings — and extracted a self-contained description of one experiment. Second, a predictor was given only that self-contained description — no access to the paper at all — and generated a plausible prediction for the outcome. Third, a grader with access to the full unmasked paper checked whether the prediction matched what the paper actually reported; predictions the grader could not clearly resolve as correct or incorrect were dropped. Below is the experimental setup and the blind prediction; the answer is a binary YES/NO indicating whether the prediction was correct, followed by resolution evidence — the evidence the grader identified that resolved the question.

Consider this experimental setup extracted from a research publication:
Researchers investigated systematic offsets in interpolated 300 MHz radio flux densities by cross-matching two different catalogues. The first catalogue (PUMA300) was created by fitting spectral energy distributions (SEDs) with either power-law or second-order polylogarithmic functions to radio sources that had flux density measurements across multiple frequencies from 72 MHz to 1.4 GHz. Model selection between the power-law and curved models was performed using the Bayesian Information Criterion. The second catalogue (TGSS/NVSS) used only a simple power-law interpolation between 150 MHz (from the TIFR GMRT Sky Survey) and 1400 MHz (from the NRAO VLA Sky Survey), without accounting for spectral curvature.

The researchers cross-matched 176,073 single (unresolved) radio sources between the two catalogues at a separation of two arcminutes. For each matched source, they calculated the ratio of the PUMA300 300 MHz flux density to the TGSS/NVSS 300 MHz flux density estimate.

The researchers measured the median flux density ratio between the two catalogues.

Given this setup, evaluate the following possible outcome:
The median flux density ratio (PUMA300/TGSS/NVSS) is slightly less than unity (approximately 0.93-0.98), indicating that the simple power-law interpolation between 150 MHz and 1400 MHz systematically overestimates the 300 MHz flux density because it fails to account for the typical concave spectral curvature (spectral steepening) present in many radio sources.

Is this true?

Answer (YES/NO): NO